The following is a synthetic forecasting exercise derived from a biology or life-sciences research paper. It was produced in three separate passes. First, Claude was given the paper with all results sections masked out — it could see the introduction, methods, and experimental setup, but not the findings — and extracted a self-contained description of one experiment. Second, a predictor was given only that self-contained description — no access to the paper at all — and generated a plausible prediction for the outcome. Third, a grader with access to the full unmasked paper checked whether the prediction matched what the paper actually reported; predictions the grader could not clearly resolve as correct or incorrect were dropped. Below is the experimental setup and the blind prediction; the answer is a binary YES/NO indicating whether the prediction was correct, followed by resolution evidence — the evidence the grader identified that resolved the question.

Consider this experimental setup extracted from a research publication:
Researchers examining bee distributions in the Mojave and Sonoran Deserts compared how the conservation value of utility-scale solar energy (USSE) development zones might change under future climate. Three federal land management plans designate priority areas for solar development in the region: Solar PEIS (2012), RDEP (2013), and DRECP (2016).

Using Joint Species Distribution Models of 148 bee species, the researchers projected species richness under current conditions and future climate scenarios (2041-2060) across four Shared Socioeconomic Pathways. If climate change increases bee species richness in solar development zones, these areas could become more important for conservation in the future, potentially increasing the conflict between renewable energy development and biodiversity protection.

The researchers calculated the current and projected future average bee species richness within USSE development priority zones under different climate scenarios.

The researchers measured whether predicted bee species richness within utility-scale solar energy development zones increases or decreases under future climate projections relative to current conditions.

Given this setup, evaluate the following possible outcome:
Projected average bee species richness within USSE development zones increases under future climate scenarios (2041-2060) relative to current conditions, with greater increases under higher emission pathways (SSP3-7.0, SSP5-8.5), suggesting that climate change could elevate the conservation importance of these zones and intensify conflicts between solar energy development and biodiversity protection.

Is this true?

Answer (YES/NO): NO